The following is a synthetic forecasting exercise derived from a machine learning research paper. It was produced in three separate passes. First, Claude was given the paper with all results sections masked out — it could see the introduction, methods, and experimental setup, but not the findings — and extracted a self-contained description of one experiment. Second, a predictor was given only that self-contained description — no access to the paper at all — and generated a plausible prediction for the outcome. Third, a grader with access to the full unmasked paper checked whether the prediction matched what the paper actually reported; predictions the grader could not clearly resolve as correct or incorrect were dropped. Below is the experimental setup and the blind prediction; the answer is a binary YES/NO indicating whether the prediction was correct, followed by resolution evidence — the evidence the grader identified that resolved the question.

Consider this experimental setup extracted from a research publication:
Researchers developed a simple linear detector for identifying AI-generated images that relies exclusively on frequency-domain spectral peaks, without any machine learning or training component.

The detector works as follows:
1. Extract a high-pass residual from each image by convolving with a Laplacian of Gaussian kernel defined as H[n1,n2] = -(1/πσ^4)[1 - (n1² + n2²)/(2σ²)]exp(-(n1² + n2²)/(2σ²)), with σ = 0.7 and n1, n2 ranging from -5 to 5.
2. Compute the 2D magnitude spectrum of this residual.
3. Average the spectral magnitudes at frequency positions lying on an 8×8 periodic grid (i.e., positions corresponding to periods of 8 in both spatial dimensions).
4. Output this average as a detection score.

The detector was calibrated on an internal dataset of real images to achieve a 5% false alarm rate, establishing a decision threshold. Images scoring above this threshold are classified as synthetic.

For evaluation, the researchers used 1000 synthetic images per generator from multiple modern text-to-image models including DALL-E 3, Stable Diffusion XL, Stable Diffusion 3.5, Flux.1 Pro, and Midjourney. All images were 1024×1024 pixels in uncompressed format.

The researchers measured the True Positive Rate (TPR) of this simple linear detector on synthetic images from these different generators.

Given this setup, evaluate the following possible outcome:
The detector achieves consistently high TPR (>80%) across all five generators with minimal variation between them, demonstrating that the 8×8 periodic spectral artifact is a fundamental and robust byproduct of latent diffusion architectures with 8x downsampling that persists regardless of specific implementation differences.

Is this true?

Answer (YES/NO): NO